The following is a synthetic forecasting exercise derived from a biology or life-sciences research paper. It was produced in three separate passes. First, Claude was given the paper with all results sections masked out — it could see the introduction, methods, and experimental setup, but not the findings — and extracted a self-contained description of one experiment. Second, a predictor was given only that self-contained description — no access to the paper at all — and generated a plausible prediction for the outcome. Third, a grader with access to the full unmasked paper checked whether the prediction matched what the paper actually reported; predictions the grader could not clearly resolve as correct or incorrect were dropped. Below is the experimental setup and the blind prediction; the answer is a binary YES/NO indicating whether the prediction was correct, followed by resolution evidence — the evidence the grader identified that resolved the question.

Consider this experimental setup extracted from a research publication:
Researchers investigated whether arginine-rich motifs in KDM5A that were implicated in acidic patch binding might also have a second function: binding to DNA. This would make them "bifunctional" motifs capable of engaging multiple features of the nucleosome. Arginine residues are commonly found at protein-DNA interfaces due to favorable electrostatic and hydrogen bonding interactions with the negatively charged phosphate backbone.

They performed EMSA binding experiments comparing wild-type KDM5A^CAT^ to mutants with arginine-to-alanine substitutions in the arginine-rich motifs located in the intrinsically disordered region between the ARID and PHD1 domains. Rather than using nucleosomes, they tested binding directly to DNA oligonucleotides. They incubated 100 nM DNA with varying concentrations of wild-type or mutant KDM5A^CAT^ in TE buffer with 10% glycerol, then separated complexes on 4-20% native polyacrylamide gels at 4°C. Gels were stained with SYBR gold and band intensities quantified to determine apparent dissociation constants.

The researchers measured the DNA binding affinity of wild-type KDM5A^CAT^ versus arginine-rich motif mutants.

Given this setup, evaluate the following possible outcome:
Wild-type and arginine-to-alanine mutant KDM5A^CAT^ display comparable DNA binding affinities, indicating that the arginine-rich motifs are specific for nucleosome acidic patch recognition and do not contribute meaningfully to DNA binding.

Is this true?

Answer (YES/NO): NO